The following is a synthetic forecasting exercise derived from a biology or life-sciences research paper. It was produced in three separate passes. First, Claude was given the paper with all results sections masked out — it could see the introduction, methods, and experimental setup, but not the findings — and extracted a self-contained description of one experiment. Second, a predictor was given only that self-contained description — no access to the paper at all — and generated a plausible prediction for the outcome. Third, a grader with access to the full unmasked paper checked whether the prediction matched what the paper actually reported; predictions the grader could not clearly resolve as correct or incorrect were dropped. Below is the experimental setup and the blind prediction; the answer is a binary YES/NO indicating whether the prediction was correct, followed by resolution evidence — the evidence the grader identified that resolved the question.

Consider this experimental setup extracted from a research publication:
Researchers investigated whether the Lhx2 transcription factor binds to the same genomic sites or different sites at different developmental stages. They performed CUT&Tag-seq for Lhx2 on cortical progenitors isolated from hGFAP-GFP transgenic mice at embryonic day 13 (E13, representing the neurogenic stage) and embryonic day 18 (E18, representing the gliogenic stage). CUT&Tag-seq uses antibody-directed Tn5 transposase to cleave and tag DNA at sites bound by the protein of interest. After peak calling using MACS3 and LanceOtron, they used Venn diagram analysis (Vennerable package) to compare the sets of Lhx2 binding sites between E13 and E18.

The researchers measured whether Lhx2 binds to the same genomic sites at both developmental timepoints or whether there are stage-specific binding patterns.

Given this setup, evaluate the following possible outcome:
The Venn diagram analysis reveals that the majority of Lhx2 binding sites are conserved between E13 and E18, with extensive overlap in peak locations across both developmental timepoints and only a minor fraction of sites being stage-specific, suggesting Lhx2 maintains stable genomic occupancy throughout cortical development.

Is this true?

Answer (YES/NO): NO